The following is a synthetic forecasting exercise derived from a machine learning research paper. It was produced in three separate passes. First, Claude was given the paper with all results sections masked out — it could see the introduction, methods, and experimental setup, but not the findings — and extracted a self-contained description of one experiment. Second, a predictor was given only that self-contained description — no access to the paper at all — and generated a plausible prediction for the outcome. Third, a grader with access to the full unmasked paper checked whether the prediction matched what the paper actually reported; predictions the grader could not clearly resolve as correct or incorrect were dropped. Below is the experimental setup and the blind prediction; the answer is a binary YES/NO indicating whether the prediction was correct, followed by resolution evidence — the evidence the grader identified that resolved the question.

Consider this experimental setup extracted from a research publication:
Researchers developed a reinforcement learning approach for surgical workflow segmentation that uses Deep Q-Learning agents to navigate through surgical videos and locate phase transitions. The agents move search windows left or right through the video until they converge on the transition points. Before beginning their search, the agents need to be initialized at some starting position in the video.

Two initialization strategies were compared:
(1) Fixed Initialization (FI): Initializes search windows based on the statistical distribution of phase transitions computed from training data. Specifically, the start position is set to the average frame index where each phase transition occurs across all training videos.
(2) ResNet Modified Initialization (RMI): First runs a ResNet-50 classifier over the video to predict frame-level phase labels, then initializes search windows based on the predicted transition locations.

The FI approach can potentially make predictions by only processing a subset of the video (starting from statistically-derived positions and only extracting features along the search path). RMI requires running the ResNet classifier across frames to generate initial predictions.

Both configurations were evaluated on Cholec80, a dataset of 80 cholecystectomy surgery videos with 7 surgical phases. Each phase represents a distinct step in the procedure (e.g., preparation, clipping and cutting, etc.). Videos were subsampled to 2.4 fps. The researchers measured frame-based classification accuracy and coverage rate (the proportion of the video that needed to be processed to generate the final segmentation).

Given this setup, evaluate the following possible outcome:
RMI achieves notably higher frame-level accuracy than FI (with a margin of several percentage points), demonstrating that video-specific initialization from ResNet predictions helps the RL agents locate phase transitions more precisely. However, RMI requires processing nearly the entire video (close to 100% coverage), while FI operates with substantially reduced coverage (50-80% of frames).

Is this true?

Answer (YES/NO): YES